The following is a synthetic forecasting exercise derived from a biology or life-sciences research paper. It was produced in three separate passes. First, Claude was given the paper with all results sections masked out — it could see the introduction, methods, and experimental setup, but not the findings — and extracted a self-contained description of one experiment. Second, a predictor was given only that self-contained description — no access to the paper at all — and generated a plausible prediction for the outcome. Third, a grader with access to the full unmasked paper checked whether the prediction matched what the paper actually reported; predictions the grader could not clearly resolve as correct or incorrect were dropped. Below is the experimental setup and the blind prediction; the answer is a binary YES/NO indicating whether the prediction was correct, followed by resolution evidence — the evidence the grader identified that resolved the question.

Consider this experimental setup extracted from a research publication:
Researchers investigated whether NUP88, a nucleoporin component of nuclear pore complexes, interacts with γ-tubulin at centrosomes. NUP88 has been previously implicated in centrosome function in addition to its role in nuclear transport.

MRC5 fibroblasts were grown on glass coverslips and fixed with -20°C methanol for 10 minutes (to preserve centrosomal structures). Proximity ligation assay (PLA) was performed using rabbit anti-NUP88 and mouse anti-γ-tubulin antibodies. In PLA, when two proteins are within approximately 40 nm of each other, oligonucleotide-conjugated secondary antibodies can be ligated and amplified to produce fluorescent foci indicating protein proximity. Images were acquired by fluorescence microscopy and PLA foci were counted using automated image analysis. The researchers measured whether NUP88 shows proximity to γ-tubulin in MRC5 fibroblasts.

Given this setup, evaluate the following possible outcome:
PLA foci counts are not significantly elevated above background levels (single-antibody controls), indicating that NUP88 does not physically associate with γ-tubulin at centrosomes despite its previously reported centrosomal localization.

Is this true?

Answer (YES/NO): NO